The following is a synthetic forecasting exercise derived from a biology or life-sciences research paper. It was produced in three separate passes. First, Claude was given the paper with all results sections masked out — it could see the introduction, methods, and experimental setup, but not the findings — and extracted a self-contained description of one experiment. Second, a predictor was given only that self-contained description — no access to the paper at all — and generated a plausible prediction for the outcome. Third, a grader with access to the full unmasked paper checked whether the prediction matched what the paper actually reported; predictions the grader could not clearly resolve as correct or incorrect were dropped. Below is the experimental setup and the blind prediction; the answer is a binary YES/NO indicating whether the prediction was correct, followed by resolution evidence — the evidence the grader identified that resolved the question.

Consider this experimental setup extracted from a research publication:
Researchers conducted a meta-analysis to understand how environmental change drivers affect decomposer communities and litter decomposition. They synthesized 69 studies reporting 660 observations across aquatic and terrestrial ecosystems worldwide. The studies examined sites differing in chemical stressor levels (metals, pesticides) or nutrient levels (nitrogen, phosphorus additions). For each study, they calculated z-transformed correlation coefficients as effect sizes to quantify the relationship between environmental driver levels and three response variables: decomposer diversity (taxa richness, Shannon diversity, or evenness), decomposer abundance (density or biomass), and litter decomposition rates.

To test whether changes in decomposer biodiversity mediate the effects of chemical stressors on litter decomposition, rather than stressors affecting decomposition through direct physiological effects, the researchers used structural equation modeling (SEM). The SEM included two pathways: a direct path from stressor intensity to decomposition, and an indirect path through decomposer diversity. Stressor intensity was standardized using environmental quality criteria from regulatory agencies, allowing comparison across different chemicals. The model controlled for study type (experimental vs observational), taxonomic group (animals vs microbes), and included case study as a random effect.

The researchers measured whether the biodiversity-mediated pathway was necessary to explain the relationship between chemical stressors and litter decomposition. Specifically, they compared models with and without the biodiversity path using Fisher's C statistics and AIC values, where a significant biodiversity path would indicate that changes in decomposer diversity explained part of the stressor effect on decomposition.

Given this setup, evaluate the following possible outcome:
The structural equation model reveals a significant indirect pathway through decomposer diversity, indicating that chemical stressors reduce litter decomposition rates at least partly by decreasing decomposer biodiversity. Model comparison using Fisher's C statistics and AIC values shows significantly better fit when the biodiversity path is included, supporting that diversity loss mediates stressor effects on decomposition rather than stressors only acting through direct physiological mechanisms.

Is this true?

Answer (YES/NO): YES